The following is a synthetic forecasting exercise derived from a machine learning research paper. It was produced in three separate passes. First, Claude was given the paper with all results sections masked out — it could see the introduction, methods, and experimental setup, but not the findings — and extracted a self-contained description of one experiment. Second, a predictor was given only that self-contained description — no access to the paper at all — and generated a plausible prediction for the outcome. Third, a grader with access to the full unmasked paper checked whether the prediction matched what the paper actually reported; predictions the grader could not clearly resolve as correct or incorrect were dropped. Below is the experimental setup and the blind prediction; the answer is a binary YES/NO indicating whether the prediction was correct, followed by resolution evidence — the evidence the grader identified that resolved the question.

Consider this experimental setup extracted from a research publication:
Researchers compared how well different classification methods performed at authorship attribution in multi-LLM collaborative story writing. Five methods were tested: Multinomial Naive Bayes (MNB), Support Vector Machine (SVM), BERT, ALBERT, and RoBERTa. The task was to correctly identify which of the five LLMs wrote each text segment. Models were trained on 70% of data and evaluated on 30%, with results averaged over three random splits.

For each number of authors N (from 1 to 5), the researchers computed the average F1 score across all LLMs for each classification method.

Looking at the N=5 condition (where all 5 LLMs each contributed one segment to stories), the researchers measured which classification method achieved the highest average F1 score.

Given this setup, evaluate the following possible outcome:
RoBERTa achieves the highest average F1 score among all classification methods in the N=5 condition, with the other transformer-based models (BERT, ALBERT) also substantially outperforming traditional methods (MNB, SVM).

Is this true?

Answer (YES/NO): NO